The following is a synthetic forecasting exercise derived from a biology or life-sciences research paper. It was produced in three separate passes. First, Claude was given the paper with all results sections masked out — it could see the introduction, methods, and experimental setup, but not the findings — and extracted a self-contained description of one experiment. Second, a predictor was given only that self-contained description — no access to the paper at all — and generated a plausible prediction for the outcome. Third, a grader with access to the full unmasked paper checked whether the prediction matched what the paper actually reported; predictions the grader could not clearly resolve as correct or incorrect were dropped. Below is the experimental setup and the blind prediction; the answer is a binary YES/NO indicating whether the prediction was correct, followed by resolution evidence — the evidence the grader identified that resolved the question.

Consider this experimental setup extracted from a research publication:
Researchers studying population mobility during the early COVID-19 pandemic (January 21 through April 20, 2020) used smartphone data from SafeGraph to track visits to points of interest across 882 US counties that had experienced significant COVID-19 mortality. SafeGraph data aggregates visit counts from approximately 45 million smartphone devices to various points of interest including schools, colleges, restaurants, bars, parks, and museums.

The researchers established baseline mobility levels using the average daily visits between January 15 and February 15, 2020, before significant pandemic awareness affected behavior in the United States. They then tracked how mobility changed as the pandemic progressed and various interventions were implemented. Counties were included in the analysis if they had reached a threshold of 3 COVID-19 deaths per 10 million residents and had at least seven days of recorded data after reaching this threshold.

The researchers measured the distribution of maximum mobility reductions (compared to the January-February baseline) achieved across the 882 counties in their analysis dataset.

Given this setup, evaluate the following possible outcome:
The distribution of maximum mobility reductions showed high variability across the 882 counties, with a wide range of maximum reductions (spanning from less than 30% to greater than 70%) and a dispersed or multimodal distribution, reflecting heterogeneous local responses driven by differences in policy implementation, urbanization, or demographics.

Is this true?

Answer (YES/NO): NO